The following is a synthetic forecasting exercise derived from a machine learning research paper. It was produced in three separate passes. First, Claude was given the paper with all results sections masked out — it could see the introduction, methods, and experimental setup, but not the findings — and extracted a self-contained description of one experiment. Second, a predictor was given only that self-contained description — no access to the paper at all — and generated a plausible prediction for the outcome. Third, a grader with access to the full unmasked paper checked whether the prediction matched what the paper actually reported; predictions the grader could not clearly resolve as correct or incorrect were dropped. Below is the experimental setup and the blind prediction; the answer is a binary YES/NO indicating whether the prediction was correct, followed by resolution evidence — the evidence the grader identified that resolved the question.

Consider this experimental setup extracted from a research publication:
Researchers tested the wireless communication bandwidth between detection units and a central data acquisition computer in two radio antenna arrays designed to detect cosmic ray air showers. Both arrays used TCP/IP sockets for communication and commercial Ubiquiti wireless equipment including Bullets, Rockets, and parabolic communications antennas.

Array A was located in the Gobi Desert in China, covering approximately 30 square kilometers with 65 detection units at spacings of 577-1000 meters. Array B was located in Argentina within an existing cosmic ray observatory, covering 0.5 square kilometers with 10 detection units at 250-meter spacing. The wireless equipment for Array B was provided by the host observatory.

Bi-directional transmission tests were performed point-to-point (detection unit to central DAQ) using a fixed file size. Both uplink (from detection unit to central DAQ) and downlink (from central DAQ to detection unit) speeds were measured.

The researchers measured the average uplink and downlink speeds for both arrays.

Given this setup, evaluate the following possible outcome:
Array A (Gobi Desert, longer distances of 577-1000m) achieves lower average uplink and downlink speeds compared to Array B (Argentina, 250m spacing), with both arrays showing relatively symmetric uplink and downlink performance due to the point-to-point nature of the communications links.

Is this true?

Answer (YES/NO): NO